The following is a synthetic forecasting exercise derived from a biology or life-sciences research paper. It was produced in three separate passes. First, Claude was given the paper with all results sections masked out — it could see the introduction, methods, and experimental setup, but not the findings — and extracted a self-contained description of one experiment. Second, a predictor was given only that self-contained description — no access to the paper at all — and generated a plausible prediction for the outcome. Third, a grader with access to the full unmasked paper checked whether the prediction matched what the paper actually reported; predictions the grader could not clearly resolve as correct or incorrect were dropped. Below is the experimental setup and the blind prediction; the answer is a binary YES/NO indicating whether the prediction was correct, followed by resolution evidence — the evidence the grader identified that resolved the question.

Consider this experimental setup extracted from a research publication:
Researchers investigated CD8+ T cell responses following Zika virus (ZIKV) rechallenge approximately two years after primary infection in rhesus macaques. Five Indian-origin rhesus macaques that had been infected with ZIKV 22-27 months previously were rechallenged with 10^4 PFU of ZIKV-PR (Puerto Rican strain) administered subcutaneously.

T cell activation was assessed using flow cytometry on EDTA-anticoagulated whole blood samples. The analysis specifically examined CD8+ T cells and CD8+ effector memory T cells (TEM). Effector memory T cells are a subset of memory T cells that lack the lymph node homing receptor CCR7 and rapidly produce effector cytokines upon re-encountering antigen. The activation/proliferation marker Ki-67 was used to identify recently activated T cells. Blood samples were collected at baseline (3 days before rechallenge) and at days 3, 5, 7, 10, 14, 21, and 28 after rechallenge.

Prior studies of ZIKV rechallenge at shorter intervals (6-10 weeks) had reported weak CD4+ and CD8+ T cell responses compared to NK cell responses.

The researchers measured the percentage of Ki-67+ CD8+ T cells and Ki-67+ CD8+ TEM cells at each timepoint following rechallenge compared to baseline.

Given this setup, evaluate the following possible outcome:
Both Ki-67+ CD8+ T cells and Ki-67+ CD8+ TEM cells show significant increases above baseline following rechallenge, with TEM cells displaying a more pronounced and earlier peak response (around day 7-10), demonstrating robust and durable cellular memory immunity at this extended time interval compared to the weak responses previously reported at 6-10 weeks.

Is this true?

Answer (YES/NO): NO